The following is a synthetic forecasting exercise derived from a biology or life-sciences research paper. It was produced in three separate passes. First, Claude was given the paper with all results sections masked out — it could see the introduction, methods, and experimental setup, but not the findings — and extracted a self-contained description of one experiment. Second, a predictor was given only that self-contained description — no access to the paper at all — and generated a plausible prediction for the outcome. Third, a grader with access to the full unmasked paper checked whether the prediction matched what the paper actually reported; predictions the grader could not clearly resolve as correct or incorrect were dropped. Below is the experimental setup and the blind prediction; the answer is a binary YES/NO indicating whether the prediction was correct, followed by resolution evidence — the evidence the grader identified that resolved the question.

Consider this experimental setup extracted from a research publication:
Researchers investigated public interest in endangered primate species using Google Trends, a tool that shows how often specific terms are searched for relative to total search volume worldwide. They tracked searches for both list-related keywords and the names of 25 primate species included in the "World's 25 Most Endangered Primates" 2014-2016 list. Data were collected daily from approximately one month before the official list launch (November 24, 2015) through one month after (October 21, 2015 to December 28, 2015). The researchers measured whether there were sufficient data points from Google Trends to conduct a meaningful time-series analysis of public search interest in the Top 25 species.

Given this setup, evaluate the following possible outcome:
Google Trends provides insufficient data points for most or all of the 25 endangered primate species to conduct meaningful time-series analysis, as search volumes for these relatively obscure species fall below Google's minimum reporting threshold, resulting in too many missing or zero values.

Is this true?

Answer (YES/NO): YES